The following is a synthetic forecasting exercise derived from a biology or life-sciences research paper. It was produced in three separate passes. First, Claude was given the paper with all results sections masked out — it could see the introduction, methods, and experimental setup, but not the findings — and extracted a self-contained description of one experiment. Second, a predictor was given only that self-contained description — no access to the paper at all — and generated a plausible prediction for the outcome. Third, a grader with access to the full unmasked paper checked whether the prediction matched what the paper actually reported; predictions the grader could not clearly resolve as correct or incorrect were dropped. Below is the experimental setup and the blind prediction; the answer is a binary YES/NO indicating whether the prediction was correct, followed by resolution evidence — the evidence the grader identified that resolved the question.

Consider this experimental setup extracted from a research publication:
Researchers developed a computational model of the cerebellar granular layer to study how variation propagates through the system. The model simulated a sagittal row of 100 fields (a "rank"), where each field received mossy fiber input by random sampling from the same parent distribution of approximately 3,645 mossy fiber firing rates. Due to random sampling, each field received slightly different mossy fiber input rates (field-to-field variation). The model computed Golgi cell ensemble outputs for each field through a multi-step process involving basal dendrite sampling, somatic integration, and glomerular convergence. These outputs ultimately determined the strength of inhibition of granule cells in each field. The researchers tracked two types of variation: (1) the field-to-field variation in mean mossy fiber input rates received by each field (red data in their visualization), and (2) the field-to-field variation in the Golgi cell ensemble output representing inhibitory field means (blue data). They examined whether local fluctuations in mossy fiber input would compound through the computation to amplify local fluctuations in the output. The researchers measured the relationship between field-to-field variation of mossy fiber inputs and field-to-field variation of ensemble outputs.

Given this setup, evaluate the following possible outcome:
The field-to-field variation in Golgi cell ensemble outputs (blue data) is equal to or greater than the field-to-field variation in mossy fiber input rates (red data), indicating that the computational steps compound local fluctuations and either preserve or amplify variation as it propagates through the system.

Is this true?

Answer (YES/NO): NO